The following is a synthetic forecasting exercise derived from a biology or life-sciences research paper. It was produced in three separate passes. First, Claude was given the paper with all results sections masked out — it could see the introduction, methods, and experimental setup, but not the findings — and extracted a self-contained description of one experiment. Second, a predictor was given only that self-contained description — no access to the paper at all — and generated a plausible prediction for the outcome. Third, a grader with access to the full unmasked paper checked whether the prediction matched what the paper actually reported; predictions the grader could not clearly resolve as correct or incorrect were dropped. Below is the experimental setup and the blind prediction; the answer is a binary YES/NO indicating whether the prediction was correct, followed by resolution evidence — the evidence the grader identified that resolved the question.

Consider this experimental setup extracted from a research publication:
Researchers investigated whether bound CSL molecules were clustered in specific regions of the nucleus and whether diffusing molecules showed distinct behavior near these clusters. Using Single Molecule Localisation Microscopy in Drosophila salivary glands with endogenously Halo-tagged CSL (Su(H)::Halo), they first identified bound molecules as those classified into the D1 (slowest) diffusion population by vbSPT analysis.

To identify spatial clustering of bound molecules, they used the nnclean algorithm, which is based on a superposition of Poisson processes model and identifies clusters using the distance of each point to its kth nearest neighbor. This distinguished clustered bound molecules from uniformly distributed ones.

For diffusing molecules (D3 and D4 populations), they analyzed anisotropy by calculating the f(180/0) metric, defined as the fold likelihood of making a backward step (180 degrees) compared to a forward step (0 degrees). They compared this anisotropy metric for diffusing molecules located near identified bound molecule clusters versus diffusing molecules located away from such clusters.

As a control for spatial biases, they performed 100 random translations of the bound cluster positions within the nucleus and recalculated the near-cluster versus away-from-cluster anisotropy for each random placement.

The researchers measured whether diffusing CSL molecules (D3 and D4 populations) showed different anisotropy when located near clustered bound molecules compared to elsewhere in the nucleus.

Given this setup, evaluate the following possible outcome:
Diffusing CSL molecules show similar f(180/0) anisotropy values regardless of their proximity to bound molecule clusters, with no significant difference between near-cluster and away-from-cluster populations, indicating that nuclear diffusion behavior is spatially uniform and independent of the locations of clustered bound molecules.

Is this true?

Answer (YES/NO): NO